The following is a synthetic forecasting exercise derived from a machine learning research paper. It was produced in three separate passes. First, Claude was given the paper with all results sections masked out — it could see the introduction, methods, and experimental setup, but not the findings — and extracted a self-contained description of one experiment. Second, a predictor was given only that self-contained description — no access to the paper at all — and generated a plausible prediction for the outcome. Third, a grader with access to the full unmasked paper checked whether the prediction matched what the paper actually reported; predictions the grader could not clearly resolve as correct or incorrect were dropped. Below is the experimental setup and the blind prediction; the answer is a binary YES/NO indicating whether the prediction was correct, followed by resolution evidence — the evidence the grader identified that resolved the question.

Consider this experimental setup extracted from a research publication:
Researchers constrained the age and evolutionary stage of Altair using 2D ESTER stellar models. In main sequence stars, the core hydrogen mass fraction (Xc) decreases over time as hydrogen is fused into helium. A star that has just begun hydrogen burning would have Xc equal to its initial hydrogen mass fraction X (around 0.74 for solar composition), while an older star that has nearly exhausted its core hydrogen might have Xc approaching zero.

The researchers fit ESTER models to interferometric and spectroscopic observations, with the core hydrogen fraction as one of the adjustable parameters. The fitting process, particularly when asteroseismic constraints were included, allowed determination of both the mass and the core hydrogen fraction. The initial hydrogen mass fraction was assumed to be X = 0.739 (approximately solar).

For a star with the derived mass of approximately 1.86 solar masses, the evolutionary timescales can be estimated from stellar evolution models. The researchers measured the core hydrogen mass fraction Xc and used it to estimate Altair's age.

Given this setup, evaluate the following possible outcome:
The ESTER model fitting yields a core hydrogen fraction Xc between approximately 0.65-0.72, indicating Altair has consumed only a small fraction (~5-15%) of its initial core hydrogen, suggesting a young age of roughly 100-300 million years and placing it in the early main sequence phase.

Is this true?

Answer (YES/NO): YES